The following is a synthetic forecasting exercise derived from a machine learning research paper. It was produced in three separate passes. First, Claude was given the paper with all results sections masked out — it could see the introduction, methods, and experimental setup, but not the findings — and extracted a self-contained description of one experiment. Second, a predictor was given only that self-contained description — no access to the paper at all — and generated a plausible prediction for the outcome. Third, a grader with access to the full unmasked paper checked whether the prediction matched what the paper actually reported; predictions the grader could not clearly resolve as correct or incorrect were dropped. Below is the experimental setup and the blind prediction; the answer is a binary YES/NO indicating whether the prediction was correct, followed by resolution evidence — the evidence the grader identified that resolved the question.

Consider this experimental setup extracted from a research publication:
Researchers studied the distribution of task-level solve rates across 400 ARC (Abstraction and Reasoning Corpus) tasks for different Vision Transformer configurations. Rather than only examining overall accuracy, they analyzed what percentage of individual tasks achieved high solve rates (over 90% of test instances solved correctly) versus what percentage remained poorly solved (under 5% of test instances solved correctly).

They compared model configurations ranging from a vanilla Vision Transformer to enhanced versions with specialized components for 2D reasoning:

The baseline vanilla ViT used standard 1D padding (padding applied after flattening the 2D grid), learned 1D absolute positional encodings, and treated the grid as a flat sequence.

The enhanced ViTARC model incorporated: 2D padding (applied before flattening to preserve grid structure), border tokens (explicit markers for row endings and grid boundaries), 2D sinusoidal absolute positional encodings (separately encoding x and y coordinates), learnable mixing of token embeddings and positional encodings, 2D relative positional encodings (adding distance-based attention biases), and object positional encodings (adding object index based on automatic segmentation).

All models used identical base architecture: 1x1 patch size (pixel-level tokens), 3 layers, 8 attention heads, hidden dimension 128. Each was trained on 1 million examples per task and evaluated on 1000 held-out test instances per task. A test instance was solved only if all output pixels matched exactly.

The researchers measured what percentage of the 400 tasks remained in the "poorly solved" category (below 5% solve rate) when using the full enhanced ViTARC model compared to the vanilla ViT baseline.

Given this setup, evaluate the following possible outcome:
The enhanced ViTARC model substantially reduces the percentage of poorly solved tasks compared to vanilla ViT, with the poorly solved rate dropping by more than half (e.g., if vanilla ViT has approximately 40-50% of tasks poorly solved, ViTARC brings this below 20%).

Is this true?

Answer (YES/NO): YES